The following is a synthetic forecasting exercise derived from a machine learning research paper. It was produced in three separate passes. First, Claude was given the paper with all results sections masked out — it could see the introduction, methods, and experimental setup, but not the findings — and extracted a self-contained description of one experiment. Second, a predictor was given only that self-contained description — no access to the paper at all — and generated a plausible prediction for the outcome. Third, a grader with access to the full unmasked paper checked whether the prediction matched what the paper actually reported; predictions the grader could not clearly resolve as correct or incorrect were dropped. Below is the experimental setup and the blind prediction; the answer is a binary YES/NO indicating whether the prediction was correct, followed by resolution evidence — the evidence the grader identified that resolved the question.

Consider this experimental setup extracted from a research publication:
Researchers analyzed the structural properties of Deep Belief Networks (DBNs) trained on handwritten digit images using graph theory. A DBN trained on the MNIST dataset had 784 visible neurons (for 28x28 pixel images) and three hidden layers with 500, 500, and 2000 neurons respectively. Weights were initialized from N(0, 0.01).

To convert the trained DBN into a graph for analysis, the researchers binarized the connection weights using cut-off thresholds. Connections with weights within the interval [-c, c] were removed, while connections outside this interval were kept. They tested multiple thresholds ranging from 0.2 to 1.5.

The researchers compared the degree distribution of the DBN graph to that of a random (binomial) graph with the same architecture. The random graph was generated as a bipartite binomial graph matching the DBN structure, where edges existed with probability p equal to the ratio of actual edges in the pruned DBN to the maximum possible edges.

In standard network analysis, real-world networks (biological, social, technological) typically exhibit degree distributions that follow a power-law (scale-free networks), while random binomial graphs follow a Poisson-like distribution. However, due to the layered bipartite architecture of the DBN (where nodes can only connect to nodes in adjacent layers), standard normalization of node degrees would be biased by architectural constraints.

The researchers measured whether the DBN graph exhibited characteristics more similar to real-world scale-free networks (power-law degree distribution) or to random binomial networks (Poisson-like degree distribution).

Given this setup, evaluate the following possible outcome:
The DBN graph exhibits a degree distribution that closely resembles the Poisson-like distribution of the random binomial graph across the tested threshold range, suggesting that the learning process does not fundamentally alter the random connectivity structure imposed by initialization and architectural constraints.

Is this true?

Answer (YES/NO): NO